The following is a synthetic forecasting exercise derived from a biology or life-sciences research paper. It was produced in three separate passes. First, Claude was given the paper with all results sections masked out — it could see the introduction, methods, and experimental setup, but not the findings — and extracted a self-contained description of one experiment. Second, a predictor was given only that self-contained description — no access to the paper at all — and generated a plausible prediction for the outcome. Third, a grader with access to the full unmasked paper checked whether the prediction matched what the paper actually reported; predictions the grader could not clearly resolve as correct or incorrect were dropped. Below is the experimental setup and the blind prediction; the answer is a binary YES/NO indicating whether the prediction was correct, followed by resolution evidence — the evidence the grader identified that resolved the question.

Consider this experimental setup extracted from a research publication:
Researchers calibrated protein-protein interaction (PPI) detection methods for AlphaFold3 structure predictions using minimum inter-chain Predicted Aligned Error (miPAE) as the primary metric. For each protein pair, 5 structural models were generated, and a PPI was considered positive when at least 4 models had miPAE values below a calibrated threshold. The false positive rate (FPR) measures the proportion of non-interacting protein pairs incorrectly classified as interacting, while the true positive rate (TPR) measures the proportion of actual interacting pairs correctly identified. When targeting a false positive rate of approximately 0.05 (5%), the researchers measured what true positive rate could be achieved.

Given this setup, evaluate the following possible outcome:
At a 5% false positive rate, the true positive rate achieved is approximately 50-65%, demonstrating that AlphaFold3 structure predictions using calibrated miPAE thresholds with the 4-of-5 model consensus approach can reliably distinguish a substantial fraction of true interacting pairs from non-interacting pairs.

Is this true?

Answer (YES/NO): YES